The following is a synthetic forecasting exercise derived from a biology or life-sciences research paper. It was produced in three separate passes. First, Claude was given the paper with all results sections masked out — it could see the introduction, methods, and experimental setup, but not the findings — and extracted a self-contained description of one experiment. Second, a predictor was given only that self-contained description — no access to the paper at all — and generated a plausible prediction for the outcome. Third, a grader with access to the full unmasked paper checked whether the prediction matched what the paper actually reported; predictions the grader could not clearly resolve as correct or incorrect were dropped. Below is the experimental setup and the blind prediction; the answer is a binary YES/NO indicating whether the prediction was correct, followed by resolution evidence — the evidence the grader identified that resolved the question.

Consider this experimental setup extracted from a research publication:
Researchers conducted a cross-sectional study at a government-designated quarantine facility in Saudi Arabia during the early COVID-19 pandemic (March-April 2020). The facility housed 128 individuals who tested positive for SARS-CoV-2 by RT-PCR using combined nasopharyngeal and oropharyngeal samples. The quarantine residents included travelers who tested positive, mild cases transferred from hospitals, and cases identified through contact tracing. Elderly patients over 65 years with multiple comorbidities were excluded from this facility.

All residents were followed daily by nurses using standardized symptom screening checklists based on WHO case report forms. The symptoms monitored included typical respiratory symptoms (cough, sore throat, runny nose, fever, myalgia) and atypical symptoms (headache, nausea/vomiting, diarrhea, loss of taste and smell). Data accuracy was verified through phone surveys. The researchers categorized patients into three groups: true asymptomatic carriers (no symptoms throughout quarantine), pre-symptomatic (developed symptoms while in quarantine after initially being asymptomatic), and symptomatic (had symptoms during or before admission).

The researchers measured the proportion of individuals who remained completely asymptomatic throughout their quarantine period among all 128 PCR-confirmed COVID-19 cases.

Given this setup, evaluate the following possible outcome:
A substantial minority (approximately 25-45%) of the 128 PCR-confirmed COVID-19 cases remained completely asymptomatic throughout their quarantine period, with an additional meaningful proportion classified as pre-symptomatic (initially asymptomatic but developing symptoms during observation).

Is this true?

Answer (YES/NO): NO